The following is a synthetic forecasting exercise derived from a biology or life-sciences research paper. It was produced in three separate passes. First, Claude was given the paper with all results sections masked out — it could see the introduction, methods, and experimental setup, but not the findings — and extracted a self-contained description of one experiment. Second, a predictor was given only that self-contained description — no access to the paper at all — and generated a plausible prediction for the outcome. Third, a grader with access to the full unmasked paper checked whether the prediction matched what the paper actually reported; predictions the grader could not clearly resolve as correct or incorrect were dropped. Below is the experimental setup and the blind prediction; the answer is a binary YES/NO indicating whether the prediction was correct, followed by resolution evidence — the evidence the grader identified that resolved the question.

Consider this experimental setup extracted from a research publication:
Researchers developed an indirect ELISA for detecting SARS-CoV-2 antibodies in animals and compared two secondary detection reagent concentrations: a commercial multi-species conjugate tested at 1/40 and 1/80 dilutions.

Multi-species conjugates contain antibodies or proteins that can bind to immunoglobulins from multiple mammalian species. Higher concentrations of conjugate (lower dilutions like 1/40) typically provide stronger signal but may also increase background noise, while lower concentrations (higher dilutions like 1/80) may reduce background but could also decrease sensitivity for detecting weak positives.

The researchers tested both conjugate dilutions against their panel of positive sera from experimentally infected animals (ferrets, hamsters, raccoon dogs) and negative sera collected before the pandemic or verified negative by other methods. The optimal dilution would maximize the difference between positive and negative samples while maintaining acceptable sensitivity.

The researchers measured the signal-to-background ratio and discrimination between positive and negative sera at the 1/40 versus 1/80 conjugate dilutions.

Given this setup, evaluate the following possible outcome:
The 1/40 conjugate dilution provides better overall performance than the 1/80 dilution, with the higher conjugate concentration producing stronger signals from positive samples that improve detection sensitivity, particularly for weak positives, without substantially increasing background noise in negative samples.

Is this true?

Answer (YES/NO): NO